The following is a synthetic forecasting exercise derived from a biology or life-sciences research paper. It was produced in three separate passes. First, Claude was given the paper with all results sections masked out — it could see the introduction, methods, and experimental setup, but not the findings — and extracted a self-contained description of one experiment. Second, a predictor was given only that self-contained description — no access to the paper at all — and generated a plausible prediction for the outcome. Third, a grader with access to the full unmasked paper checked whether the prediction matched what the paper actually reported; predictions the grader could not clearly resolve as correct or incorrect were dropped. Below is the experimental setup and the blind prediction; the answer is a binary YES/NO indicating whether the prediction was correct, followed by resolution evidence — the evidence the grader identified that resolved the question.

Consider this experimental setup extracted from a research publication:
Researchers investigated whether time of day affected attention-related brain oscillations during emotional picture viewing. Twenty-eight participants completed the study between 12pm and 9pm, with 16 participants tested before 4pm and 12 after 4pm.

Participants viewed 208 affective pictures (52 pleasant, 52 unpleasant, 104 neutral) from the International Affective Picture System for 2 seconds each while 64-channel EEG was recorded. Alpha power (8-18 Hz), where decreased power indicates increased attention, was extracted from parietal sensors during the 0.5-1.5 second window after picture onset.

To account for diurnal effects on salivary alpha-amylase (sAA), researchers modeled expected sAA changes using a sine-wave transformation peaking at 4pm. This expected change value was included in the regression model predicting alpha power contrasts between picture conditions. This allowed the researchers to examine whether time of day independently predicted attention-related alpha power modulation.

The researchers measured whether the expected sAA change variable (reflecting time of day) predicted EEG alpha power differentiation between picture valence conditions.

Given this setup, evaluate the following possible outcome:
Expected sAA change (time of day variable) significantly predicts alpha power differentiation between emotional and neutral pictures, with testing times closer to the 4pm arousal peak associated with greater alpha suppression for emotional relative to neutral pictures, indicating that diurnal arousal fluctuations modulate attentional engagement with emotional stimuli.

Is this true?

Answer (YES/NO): NO